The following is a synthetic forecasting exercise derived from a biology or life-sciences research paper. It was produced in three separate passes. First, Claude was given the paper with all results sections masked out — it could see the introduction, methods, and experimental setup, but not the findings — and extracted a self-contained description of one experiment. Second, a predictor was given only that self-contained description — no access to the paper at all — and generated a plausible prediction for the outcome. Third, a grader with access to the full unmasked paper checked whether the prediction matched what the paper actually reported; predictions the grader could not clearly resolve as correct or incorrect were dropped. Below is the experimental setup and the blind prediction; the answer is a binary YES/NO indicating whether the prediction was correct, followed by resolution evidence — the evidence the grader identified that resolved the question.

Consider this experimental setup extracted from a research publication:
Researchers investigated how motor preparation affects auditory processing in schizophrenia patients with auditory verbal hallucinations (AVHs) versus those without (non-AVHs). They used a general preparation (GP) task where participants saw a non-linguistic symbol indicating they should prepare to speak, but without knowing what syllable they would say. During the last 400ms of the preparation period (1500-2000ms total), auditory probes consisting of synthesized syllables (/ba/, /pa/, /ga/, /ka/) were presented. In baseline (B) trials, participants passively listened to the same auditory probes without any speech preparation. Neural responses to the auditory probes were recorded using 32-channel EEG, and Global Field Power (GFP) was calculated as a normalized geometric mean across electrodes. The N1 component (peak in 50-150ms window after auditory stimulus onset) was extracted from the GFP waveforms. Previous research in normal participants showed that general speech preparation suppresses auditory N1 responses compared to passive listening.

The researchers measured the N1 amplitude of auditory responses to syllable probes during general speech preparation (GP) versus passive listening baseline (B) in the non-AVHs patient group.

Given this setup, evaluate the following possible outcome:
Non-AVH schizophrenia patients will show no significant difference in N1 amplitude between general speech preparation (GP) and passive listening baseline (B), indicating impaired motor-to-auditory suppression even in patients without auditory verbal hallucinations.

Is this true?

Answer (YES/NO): YES